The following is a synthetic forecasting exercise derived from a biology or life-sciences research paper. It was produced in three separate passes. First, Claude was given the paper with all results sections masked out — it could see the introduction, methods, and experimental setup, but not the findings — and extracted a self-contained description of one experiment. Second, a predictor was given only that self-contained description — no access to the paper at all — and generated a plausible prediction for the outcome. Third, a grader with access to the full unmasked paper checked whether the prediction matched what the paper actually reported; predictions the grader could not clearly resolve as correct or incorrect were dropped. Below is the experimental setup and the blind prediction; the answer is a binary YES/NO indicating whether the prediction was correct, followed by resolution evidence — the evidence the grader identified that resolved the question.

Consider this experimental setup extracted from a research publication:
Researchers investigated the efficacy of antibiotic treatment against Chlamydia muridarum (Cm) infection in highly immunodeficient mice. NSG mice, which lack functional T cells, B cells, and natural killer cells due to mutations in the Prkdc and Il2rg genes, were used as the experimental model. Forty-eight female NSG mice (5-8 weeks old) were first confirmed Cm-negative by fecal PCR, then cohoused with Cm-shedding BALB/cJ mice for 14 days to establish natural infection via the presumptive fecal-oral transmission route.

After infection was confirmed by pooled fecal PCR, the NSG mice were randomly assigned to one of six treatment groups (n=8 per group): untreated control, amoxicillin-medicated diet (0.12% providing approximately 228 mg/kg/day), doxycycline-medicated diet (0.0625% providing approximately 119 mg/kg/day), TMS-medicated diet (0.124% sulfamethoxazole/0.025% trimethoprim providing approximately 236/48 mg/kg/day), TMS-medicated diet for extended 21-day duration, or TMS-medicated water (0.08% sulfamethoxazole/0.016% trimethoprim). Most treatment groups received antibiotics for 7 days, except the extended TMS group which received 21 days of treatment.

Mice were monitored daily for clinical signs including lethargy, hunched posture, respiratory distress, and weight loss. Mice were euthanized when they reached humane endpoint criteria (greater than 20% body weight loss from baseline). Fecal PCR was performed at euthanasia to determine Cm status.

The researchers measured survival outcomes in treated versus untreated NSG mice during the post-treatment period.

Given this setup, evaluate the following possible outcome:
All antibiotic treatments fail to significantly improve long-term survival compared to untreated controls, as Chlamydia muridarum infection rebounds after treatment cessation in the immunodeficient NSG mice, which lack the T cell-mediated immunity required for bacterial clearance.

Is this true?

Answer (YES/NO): NO